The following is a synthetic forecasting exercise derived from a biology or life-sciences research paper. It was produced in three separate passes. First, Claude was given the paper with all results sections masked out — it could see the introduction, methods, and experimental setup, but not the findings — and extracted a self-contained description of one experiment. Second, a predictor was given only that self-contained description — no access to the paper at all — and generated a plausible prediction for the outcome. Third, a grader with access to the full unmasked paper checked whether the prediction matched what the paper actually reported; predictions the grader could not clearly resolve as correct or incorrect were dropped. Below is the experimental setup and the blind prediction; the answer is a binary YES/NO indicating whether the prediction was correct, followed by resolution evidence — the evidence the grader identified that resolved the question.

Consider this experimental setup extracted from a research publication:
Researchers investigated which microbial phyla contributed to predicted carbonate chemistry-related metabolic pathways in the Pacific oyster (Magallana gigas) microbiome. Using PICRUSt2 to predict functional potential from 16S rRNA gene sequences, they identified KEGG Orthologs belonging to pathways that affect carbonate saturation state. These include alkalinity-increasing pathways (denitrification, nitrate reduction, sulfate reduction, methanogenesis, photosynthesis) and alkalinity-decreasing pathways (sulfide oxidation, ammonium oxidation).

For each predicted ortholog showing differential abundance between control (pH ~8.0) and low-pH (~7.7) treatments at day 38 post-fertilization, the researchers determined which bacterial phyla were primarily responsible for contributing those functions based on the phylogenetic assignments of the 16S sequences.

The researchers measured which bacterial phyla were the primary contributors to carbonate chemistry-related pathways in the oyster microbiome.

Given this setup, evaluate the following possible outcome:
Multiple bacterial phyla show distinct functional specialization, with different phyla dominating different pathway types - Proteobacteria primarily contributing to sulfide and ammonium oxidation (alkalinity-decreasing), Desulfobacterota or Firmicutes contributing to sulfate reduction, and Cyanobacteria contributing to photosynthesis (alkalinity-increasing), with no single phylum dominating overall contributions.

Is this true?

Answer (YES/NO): NO